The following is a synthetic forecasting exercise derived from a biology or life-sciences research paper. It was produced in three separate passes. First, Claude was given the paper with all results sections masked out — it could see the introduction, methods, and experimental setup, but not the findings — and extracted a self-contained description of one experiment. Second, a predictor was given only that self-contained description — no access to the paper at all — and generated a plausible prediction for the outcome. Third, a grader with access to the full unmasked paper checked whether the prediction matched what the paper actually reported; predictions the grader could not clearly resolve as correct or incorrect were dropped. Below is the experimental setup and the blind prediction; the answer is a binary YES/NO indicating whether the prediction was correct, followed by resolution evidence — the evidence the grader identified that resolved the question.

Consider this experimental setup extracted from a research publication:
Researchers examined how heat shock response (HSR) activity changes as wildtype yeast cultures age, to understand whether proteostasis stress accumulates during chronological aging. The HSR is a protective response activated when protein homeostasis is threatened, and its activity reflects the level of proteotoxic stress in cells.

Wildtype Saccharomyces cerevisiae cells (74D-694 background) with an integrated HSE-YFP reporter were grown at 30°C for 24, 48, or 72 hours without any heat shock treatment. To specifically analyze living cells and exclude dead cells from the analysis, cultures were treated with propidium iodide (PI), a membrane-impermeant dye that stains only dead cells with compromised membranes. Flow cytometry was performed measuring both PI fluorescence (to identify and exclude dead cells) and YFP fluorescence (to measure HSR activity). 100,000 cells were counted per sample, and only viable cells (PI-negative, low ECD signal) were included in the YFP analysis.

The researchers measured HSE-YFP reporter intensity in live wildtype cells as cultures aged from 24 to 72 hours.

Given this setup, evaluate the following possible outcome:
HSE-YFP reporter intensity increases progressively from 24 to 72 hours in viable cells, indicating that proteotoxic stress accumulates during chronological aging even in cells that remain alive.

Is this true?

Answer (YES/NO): YES